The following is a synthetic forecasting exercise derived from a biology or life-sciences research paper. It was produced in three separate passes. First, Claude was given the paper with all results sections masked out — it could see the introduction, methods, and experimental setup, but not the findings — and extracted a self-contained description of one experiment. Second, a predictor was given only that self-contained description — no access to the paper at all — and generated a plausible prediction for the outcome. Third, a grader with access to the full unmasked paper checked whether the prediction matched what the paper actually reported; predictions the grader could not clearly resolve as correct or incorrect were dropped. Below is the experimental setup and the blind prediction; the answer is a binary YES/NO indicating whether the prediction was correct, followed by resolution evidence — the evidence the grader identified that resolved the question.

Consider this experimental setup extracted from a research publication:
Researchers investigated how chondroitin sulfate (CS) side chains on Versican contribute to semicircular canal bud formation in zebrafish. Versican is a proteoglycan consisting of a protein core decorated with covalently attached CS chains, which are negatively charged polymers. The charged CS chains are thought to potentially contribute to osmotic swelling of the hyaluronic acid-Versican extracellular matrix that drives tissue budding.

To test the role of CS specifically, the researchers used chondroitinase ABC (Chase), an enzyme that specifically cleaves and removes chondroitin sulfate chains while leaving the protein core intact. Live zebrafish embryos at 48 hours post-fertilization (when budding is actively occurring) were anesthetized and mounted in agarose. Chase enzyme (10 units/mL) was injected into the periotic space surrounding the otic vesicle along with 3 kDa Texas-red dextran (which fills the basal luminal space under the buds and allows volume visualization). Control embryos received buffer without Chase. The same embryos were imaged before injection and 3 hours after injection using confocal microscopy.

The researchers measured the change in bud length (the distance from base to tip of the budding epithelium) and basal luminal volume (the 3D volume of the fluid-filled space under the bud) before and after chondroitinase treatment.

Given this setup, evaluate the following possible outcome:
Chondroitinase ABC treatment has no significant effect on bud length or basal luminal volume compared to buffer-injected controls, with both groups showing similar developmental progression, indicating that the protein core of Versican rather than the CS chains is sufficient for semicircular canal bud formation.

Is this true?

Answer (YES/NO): NO